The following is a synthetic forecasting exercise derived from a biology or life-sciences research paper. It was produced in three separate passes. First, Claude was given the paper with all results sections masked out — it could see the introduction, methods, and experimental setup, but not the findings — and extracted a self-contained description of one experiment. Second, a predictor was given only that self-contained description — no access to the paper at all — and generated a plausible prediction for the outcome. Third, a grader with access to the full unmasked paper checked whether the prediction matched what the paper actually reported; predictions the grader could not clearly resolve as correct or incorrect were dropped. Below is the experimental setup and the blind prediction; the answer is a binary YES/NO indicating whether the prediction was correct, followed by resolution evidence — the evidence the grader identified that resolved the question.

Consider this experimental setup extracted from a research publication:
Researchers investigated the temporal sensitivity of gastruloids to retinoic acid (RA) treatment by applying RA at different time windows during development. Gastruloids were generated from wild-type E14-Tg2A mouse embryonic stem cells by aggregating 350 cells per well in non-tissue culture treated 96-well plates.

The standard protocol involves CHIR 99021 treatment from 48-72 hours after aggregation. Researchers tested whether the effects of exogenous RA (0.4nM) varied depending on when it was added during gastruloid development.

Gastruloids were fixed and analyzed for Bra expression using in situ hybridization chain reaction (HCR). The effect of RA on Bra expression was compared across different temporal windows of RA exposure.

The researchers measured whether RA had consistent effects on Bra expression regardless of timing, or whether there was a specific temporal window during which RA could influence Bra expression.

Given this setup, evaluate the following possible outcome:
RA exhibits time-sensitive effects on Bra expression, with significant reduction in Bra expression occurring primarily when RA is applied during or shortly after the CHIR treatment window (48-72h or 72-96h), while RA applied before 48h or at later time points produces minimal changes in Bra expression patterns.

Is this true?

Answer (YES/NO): NO